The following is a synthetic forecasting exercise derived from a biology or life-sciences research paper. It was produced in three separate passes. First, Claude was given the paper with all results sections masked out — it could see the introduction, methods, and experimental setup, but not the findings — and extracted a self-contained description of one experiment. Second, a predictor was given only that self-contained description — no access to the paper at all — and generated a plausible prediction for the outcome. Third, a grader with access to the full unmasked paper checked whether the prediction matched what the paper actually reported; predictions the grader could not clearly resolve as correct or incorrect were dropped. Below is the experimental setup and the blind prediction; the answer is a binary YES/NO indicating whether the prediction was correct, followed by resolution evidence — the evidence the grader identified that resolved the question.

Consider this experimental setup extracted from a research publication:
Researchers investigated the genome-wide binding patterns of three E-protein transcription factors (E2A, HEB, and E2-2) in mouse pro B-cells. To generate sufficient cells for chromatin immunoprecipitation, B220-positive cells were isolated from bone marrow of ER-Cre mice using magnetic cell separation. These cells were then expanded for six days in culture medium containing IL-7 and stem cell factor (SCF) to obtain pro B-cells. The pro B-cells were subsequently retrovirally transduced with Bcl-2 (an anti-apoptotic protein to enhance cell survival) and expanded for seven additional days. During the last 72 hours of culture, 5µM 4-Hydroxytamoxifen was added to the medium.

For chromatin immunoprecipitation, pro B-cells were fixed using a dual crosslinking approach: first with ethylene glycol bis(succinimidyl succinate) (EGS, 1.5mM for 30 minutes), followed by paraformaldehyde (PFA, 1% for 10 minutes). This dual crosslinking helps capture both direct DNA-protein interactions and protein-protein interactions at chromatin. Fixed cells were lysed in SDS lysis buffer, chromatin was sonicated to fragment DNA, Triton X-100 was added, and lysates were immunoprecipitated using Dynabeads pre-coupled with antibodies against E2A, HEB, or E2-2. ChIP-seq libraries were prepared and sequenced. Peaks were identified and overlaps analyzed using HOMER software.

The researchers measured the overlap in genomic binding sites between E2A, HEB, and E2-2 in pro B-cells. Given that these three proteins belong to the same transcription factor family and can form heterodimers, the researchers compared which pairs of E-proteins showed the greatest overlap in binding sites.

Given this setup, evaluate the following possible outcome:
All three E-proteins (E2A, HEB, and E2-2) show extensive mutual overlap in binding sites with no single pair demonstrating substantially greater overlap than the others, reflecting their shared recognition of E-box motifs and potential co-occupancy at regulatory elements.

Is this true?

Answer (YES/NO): NO